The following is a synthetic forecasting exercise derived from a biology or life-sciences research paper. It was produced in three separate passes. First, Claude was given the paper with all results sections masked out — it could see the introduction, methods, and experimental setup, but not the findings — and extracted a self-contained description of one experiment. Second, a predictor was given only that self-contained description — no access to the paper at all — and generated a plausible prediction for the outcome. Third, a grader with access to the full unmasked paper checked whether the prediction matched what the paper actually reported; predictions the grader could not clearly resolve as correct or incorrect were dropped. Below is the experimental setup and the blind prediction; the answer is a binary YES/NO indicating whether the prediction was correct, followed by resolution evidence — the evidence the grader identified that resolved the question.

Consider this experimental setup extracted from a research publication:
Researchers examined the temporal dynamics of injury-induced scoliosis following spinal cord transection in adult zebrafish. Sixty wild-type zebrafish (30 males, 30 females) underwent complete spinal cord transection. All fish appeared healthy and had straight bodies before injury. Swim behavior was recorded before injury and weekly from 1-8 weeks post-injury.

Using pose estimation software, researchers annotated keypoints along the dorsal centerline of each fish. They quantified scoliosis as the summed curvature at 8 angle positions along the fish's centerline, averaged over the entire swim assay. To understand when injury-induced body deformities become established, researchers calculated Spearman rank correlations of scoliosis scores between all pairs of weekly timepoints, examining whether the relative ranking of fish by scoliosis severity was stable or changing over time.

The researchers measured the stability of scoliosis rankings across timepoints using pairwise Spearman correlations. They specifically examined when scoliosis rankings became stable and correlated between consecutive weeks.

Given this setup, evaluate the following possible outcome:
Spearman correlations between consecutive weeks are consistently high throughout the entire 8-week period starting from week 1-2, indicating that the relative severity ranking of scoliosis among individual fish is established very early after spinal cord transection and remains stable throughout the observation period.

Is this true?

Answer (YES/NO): NO